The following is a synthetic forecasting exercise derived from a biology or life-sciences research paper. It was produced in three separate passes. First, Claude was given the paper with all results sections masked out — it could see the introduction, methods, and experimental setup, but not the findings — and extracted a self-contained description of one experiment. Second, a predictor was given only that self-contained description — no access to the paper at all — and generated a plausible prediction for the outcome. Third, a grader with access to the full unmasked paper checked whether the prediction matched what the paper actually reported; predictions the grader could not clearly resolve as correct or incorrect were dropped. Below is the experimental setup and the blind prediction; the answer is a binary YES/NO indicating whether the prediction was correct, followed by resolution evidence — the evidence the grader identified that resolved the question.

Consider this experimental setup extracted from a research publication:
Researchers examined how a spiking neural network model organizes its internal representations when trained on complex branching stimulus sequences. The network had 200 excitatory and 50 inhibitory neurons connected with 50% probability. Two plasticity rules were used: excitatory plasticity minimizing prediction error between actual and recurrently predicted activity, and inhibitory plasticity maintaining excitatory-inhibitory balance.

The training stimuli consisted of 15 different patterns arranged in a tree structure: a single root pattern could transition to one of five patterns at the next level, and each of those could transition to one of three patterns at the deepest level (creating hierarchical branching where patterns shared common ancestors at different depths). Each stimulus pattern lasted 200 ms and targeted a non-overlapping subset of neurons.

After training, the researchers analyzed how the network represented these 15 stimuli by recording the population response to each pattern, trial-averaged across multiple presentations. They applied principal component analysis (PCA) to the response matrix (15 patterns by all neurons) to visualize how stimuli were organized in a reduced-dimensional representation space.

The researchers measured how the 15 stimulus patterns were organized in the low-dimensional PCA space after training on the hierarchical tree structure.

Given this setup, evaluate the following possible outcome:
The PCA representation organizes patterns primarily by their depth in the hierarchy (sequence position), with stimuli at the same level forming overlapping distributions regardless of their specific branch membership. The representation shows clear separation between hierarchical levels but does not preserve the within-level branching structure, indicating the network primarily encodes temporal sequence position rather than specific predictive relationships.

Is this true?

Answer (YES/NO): NO